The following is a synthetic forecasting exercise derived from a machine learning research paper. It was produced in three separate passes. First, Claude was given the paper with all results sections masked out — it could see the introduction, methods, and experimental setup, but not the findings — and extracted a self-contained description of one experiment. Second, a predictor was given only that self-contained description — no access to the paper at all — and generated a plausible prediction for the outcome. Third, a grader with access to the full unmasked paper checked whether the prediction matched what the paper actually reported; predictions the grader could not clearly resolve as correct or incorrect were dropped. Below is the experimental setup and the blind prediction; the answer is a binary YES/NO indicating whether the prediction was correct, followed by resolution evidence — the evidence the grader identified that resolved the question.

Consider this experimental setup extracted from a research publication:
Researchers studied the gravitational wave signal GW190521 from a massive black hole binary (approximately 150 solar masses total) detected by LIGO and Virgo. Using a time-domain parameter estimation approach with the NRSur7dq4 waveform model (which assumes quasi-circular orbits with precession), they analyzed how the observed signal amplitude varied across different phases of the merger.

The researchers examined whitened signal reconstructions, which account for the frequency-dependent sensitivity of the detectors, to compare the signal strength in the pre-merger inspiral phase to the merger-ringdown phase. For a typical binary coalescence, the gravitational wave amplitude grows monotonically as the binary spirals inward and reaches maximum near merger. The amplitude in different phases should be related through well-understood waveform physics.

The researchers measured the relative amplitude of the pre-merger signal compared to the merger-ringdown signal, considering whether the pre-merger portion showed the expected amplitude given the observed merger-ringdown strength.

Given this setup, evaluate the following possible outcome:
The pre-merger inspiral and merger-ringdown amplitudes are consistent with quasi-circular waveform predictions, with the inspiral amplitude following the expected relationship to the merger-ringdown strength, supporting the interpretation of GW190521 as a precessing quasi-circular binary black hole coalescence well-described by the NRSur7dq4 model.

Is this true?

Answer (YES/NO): YES